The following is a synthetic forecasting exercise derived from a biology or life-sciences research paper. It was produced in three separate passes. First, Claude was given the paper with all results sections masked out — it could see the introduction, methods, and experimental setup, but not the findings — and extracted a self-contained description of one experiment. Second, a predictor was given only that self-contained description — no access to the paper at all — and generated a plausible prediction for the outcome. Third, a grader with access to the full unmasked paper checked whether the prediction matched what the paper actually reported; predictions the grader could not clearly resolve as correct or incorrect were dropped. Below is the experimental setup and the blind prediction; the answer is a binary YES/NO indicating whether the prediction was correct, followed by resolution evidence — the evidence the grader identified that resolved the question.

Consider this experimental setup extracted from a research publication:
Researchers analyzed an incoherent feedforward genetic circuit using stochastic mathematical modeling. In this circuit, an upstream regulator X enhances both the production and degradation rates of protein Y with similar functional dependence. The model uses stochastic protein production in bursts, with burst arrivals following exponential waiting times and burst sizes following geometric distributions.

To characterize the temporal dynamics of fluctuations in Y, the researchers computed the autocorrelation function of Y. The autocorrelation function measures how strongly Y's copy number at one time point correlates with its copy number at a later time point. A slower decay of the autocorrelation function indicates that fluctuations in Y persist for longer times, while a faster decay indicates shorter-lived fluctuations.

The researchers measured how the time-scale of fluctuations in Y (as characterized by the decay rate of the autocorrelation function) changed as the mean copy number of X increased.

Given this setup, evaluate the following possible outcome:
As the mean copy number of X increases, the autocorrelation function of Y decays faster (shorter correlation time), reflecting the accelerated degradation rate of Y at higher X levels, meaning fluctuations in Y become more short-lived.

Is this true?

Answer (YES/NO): NO